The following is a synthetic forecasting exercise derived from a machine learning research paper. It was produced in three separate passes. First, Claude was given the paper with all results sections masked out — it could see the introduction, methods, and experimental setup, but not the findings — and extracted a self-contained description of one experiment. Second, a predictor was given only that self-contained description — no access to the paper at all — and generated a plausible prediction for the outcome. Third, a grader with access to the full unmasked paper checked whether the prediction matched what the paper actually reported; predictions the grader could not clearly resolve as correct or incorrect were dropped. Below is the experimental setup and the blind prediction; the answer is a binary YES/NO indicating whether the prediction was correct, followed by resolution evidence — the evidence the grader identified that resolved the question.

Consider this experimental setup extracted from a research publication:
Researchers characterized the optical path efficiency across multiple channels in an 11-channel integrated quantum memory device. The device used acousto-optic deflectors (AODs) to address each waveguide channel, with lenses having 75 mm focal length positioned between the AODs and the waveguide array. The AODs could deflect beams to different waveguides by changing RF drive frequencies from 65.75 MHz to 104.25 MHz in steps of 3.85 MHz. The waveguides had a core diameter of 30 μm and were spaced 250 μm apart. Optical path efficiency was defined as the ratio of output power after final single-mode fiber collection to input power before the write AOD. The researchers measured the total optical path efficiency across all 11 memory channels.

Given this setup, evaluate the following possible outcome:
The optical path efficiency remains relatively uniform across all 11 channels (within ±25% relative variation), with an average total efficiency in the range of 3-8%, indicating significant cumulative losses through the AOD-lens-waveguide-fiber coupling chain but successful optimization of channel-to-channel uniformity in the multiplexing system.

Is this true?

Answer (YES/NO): NO